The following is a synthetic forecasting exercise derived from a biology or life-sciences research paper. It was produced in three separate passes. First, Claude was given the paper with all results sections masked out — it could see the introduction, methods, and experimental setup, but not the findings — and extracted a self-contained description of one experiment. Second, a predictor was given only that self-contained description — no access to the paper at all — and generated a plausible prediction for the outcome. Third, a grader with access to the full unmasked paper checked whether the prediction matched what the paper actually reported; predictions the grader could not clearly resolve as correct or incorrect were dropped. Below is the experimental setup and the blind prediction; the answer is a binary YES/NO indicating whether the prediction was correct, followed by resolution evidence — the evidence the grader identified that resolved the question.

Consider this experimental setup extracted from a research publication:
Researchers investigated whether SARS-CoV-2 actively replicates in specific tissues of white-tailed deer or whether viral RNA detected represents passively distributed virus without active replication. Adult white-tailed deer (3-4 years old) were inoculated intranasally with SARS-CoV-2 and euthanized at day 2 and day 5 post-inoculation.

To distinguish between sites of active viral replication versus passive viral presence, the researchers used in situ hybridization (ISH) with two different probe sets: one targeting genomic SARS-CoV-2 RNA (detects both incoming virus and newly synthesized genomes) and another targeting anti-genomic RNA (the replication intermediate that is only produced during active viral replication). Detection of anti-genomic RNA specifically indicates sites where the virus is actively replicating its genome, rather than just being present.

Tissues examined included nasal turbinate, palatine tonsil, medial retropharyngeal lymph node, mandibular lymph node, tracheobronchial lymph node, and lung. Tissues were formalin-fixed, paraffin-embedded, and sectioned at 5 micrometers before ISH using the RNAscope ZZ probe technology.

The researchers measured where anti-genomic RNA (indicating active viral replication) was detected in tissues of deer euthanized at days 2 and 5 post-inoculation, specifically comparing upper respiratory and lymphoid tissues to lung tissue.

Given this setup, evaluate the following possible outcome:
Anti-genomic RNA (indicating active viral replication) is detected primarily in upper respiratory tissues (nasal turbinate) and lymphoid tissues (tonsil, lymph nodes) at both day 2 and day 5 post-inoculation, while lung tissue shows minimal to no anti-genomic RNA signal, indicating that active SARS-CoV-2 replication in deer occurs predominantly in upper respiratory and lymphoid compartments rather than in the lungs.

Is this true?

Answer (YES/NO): NO